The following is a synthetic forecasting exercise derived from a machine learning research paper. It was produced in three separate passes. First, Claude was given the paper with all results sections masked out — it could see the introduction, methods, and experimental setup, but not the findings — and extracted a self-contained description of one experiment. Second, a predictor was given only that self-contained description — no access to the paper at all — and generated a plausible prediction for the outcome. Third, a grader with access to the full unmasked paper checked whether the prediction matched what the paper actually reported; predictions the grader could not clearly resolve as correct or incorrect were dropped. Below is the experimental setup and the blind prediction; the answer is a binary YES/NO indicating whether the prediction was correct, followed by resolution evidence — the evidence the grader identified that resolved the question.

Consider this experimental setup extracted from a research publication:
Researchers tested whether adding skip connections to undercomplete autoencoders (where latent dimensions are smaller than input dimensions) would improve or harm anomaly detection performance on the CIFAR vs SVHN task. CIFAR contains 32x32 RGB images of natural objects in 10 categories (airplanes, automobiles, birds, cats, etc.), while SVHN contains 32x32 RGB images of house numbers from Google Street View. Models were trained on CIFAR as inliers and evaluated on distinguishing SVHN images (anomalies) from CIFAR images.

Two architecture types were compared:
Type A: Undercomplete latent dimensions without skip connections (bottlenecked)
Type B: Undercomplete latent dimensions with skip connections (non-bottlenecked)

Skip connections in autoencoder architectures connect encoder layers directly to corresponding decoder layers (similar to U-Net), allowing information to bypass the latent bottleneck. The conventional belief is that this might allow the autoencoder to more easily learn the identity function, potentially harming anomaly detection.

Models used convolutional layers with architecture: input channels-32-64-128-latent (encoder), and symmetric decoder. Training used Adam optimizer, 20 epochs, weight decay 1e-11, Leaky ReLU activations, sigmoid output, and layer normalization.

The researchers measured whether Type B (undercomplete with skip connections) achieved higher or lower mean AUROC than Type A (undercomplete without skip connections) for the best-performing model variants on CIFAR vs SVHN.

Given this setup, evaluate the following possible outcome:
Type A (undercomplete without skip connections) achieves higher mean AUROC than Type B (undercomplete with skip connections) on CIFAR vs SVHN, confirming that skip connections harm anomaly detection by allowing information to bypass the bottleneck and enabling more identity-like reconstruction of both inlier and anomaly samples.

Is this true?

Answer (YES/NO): NO